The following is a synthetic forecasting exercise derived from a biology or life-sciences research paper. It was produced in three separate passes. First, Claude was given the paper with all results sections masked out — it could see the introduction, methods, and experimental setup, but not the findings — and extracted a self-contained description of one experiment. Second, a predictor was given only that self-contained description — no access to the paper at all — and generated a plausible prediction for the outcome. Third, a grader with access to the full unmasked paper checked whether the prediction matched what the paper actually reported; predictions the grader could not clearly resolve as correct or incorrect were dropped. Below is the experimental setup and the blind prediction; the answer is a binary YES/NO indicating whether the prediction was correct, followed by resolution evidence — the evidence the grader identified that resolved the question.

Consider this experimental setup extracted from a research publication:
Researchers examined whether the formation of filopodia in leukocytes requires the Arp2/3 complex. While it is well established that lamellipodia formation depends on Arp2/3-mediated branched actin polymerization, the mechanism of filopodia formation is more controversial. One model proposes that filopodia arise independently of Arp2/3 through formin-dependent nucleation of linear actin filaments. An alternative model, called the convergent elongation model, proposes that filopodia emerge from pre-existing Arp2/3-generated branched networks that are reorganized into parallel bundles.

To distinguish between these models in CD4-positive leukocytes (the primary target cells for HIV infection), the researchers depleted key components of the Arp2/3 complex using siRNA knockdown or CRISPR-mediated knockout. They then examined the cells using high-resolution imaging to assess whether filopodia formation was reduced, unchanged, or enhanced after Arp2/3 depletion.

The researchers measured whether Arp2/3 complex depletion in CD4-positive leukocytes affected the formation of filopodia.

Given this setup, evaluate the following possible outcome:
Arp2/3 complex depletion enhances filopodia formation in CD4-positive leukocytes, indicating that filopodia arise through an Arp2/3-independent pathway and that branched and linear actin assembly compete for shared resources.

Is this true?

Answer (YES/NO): NO